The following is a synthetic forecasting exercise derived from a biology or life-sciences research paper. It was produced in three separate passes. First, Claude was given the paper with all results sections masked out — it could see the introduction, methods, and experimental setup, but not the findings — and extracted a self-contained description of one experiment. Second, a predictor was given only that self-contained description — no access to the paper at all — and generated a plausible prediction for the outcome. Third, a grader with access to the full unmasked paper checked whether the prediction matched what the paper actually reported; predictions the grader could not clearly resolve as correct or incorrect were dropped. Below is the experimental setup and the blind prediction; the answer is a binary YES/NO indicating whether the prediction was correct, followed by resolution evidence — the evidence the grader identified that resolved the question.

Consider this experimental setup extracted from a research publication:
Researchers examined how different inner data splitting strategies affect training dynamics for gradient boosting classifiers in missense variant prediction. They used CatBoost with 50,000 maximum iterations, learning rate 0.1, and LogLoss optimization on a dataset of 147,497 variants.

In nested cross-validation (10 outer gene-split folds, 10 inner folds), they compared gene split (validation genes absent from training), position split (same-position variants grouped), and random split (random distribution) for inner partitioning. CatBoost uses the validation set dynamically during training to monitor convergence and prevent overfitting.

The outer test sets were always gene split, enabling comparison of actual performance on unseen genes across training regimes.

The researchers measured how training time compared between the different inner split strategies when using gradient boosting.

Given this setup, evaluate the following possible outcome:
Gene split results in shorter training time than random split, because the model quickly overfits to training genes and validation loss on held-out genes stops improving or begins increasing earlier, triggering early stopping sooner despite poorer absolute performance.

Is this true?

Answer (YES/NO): NO